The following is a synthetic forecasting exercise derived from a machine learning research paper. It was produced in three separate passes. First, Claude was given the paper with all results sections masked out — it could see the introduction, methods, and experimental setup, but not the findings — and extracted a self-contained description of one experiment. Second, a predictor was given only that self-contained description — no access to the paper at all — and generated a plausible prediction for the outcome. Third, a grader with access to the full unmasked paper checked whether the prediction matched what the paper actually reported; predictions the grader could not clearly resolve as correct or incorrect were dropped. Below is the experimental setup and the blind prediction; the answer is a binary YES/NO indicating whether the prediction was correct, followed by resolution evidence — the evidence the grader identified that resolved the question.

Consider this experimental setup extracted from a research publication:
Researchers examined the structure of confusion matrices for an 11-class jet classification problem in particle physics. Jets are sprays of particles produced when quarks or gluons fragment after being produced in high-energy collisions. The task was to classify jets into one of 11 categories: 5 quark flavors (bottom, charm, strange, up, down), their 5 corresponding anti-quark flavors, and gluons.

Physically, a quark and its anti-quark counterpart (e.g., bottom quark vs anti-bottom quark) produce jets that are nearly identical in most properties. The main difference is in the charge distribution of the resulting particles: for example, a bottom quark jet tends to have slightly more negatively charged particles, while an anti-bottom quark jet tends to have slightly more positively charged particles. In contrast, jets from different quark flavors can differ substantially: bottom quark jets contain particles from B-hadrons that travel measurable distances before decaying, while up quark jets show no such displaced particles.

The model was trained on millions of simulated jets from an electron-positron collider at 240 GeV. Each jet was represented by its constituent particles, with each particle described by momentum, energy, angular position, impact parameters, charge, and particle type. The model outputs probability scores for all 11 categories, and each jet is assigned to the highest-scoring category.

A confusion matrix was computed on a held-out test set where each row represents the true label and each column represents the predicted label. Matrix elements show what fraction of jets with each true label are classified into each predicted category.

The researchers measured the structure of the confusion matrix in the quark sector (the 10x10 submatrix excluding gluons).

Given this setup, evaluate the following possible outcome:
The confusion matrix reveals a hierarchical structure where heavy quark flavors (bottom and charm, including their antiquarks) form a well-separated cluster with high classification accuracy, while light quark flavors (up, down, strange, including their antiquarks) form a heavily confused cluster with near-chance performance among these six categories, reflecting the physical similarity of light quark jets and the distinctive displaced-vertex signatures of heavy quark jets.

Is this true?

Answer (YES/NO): NO